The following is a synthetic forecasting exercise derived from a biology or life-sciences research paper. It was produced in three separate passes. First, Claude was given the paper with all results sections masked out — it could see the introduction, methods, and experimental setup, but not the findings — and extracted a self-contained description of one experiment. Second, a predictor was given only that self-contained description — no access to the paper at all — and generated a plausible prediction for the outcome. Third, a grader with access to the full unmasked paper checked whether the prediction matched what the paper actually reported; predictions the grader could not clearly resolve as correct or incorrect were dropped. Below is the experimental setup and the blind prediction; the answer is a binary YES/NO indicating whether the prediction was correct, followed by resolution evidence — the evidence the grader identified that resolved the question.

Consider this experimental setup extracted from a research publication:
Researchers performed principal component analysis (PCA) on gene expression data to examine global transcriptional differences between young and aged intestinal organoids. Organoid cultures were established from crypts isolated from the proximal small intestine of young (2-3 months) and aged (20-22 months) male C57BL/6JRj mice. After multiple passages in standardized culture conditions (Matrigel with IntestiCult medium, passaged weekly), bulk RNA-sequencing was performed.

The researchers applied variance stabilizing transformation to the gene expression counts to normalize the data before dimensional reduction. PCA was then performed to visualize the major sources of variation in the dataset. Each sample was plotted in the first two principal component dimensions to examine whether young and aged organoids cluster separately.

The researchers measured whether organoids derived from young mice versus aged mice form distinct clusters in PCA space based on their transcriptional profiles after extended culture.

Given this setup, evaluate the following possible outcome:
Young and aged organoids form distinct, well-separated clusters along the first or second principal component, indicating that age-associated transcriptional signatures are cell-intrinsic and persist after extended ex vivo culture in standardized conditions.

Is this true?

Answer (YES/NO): YES